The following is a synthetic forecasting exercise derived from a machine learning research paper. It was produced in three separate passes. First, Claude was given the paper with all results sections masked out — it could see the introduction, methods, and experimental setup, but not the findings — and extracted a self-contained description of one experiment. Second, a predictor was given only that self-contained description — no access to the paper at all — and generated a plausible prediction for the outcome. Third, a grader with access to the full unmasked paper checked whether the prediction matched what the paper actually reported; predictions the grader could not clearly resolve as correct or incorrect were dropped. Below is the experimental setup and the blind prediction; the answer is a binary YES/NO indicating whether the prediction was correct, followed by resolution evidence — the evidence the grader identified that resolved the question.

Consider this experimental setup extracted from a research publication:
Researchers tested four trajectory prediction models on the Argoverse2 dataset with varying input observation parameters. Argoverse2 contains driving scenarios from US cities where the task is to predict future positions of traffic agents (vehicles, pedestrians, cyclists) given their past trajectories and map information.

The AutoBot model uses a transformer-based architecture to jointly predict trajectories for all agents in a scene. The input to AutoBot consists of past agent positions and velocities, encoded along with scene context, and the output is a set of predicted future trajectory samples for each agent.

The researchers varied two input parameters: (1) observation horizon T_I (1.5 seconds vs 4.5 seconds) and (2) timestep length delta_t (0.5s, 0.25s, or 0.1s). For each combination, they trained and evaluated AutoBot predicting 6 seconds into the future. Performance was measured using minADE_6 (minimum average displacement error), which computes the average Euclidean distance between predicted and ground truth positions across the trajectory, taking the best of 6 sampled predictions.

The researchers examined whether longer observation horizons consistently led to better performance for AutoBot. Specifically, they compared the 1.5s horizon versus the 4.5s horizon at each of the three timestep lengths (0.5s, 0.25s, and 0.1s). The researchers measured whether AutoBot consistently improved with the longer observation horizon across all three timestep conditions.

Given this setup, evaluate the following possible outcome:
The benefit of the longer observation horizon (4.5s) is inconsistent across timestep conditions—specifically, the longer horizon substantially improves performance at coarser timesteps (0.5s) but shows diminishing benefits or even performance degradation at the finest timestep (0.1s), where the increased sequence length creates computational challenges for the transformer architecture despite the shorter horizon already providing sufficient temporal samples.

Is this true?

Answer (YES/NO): NO